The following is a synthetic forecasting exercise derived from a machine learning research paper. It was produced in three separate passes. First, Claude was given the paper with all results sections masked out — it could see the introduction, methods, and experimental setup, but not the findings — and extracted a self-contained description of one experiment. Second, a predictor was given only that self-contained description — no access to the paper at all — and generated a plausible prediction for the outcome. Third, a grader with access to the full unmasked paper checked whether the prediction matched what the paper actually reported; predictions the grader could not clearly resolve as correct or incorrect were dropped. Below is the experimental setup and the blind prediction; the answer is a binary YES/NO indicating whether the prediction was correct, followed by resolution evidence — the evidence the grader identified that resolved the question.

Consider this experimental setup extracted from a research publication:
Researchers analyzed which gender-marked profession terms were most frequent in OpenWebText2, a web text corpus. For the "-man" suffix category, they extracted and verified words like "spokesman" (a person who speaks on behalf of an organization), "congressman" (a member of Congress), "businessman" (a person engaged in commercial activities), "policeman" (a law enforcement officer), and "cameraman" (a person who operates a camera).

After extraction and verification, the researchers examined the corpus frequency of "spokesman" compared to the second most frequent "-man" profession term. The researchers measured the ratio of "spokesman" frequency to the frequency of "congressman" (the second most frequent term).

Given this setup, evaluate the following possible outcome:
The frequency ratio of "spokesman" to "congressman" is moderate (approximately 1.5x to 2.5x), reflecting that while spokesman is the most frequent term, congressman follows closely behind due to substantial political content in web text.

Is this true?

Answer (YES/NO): NO